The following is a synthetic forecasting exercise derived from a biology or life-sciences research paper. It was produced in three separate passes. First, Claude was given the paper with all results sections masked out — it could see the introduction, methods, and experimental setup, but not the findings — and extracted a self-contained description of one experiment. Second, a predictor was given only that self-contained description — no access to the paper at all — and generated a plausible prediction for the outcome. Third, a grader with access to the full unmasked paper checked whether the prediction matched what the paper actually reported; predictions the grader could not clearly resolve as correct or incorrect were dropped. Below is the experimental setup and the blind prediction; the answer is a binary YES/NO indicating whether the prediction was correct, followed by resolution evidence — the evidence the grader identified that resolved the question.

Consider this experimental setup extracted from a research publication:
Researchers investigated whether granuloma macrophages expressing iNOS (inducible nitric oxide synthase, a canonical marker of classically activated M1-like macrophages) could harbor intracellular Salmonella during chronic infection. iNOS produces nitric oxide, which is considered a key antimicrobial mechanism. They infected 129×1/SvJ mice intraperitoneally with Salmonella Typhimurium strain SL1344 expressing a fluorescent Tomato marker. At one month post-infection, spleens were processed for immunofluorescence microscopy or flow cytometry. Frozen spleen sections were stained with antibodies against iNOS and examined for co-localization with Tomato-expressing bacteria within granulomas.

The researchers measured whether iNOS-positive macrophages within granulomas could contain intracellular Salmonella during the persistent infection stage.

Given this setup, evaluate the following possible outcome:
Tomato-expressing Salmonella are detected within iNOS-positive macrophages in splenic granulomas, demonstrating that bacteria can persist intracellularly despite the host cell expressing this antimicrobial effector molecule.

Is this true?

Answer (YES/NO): YES